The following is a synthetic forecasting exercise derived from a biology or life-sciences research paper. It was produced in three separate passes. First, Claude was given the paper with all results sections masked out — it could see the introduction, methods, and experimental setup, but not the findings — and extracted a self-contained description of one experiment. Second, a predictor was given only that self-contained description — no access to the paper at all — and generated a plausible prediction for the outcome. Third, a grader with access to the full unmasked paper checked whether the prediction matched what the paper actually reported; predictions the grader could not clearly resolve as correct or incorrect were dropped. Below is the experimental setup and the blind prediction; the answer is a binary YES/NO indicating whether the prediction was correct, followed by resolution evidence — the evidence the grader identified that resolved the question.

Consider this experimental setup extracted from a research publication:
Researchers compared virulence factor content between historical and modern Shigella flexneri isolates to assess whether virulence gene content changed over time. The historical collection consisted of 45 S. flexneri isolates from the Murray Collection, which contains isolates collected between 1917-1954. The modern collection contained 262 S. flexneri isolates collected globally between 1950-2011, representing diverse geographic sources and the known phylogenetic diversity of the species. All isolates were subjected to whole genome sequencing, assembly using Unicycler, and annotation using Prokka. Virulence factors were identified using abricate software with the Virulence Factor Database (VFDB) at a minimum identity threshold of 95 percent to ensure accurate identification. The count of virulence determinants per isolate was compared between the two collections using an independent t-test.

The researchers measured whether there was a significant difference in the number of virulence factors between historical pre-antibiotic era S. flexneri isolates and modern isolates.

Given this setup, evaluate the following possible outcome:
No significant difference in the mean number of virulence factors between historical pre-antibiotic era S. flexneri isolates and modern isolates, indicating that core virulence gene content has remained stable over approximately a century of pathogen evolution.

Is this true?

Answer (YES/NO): NO